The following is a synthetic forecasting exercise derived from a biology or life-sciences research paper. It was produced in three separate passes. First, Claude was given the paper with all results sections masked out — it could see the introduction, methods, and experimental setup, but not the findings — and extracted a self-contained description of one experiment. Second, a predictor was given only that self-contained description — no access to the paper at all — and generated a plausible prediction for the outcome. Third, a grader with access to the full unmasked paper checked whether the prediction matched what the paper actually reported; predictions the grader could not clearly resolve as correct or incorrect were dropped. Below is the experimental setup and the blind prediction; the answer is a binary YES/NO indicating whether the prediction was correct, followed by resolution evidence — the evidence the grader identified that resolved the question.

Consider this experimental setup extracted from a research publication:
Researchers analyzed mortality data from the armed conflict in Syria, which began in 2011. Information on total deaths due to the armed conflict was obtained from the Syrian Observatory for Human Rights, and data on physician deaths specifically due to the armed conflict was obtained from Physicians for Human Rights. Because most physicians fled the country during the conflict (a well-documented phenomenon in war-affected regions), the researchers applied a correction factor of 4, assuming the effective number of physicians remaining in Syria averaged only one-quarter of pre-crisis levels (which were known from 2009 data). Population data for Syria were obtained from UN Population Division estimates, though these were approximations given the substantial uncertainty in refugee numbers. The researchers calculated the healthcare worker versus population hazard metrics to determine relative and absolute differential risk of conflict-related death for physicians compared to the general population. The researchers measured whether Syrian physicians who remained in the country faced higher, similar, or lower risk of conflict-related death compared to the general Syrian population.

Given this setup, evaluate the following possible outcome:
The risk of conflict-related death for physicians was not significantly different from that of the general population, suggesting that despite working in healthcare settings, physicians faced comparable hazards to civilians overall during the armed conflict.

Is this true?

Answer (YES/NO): NO